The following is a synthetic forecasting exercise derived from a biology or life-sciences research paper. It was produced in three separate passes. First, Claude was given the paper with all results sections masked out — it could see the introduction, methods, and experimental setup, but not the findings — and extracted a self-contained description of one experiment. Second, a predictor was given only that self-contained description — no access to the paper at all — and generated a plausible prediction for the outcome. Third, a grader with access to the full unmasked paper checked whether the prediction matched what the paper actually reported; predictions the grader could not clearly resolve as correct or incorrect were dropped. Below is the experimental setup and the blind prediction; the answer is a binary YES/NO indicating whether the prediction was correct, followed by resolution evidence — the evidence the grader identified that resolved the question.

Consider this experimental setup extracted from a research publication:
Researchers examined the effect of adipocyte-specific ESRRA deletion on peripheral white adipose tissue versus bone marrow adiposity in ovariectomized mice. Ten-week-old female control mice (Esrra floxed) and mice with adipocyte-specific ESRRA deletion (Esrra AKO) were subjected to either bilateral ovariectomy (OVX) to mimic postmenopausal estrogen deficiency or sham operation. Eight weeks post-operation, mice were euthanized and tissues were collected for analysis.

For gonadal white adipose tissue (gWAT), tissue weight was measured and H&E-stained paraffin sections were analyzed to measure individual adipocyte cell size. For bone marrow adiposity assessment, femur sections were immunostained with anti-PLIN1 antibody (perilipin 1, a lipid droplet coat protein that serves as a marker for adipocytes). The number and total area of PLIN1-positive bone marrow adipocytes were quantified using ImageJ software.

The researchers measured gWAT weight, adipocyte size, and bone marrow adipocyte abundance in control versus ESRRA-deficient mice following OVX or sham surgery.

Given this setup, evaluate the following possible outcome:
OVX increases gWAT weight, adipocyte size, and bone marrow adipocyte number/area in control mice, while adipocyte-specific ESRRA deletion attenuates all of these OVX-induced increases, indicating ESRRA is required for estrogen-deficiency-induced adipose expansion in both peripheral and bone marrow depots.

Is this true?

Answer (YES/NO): NO